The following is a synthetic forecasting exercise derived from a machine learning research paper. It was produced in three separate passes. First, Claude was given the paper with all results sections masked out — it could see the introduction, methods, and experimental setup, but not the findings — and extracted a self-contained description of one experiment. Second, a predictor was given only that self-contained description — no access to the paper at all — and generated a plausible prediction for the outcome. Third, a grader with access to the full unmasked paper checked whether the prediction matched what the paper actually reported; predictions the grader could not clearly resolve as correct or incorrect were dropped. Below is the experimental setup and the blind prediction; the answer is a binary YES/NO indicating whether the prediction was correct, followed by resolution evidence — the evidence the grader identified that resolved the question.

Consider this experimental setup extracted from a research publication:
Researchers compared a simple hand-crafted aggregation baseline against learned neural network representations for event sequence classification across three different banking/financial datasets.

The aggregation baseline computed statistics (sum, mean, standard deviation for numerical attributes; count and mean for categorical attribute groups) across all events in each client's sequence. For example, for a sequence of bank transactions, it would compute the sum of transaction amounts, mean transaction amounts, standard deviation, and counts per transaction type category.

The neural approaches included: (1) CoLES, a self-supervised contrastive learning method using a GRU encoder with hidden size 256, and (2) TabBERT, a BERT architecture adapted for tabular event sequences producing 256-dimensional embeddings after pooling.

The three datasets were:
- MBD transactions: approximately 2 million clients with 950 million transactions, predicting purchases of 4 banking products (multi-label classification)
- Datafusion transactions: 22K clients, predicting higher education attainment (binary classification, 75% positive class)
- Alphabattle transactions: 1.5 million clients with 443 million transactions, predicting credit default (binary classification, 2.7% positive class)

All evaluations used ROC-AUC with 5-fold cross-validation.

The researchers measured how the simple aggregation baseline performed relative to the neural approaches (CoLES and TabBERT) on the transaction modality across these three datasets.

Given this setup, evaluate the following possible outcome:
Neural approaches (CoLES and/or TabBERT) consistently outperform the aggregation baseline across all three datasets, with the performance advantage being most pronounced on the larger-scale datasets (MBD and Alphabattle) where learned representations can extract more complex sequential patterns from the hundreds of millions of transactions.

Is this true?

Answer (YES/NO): NO